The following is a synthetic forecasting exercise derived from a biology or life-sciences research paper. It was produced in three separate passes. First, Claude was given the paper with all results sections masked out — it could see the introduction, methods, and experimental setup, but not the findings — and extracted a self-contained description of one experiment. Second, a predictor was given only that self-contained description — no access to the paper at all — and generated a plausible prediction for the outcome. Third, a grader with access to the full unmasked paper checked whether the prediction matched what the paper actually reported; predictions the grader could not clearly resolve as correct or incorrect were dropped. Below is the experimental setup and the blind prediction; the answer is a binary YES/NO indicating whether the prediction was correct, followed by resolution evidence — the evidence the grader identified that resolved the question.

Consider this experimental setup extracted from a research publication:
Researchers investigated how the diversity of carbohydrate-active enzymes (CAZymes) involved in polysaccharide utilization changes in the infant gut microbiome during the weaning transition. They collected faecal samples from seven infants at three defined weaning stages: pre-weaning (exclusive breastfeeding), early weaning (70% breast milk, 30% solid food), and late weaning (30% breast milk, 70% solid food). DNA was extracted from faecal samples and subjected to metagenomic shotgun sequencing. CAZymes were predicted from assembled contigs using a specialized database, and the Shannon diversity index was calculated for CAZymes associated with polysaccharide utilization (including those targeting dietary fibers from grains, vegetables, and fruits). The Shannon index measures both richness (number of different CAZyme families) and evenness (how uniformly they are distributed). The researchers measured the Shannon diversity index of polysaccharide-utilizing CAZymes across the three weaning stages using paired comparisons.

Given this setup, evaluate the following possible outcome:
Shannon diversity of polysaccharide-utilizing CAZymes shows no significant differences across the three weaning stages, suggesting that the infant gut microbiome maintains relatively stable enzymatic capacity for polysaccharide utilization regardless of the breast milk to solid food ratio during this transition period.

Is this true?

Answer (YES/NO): NO